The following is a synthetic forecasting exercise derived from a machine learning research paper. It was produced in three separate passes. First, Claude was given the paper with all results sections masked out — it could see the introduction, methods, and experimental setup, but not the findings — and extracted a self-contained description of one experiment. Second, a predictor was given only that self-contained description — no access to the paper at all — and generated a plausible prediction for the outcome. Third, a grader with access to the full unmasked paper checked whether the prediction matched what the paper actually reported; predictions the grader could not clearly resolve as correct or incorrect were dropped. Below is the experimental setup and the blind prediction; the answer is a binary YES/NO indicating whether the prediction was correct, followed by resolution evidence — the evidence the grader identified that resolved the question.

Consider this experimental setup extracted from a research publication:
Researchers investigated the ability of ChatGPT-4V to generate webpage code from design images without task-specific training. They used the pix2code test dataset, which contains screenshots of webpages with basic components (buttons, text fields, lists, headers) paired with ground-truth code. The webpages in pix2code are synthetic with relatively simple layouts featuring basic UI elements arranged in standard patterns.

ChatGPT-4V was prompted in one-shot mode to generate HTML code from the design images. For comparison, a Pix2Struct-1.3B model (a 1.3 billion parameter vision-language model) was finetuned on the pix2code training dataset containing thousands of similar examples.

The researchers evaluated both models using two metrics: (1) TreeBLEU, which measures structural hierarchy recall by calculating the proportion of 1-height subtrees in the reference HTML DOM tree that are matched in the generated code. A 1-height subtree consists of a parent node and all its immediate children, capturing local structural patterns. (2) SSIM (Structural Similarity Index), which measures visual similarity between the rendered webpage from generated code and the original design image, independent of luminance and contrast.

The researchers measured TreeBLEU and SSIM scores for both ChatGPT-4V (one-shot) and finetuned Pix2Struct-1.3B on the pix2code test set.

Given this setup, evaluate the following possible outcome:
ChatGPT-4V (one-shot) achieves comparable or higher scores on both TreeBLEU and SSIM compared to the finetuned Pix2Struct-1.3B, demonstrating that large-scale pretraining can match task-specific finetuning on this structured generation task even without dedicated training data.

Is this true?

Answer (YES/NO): NO